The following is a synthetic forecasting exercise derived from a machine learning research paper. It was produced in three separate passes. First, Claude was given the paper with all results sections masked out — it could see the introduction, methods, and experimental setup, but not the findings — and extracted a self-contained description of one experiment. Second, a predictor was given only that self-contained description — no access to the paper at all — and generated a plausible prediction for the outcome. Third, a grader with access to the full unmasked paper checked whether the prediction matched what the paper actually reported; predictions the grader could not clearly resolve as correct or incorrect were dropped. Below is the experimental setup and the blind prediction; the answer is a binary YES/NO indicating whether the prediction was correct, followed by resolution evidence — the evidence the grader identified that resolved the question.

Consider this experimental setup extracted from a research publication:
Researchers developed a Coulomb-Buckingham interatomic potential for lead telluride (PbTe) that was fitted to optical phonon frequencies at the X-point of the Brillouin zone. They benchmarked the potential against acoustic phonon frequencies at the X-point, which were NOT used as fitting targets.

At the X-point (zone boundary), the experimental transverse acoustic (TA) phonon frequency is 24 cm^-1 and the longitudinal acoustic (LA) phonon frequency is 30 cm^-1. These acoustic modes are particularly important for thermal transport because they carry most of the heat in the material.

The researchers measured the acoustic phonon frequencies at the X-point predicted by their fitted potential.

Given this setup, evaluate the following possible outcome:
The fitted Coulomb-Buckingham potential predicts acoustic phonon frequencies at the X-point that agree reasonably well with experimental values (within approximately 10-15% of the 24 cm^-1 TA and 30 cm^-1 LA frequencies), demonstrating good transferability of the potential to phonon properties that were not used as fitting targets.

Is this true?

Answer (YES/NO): NO